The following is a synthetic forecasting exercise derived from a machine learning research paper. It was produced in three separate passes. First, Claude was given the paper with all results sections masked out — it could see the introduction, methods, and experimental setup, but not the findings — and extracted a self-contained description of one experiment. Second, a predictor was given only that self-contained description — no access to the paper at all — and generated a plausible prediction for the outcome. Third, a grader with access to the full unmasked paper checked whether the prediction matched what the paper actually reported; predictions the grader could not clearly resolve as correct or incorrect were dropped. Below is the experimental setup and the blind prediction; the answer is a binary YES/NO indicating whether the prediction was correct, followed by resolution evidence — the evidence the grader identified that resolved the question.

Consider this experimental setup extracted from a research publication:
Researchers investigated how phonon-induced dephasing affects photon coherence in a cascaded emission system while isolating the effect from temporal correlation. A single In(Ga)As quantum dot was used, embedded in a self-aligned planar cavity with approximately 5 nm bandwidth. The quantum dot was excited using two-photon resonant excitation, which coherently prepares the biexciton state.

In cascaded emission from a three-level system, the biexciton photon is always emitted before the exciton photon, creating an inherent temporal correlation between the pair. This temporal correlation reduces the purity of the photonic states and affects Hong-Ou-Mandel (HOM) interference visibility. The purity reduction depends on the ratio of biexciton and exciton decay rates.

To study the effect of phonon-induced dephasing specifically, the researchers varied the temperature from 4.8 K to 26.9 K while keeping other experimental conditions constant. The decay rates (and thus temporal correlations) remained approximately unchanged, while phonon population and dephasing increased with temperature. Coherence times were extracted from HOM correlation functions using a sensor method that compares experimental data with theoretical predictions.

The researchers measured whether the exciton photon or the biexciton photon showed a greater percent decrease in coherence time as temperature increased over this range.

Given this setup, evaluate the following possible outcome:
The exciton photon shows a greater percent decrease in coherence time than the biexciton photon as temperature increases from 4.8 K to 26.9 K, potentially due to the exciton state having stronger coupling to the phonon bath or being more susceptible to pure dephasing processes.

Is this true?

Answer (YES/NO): NO